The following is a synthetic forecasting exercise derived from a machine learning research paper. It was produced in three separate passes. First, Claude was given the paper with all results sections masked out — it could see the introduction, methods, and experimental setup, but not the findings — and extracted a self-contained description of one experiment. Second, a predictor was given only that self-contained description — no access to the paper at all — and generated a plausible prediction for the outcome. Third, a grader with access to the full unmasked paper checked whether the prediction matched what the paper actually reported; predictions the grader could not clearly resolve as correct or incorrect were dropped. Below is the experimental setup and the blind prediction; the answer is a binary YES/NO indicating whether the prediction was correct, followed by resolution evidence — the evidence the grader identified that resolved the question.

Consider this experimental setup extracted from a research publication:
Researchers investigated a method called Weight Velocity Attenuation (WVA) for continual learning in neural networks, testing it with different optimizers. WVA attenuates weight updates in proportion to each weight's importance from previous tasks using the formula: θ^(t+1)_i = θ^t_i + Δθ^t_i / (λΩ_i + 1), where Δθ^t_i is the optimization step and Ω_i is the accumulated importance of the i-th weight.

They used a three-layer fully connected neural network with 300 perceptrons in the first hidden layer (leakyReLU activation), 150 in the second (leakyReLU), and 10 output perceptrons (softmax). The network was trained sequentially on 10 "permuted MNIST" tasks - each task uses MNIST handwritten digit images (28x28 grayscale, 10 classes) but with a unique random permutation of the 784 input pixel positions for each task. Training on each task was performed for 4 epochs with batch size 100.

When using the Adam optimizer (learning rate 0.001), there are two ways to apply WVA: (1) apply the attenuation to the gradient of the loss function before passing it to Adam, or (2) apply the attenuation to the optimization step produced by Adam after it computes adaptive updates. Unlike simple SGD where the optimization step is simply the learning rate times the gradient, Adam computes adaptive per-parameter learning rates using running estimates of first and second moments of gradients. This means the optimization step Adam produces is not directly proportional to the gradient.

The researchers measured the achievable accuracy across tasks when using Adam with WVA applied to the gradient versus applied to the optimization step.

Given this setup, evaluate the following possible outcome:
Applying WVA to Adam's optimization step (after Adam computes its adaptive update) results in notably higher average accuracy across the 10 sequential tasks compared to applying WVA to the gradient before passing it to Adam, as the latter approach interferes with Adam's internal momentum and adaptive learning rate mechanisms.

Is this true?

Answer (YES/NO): YES